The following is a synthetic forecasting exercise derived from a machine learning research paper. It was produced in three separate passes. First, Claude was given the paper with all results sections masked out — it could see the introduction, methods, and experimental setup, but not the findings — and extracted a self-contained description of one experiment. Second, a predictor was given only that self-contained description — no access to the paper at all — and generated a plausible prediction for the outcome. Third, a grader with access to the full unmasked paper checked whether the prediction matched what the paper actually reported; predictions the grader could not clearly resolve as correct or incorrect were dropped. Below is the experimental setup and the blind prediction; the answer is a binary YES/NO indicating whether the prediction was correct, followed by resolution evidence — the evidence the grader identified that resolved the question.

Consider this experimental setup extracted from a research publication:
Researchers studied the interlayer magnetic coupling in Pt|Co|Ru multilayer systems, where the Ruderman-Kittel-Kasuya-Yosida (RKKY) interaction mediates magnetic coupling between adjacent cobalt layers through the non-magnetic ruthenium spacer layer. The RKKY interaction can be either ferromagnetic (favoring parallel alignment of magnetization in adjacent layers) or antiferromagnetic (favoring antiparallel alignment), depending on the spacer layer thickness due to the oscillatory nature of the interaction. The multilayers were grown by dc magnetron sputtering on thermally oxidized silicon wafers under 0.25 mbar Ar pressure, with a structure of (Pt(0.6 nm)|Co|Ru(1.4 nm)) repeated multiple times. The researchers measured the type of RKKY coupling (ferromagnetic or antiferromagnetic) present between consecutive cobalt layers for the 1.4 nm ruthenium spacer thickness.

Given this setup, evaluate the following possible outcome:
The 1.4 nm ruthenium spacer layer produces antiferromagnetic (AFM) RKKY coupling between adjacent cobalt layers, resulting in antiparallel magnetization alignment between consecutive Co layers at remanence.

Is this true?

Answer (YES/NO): NO